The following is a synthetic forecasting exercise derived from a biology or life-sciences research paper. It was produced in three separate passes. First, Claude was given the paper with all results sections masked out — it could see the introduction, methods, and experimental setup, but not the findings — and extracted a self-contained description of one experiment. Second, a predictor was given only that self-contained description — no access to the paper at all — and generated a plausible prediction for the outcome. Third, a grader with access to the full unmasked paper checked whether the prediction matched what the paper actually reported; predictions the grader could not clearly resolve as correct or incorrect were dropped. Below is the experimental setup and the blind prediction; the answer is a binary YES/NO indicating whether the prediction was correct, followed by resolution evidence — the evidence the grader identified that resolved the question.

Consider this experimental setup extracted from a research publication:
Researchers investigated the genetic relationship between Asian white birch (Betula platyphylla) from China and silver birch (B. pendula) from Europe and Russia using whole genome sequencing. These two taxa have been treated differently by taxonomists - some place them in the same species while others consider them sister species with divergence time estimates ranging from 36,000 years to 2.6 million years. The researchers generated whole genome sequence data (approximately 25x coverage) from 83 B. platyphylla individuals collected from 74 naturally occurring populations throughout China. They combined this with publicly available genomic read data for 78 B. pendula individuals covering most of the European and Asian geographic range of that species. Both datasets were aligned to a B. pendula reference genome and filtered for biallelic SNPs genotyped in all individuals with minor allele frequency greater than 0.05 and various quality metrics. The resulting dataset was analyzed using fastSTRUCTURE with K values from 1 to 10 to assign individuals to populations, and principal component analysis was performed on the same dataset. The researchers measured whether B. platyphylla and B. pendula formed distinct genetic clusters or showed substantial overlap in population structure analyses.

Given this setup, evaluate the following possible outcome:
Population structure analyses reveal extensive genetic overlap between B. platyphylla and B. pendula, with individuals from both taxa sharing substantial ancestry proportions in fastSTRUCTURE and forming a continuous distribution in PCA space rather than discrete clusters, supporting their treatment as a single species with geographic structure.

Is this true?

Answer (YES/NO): NO